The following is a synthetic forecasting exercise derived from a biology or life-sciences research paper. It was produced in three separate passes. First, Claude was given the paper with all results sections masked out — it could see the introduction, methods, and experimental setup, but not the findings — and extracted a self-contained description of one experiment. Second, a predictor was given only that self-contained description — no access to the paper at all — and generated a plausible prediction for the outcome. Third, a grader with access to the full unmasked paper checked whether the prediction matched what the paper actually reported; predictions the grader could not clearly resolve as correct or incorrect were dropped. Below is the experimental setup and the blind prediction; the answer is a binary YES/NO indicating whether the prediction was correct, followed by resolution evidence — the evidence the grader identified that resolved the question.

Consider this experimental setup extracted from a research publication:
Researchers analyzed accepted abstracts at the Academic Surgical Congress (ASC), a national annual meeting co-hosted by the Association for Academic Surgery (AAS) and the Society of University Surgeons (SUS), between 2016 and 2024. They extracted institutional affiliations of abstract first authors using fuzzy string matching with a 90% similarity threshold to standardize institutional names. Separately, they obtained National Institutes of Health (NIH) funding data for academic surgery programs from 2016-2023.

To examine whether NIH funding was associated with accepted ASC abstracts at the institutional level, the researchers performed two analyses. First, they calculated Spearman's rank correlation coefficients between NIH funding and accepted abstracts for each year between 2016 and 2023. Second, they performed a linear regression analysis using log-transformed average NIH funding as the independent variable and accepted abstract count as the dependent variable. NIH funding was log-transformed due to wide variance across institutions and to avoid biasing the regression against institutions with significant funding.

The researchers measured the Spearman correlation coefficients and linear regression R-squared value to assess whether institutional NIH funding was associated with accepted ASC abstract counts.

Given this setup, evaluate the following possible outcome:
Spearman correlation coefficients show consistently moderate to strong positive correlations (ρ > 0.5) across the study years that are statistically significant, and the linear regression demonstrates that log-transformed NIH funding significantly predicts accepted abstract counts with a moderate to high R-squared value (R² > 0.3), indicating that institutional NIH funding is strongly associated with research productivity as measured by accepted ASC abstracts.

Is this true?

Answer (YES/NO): NO